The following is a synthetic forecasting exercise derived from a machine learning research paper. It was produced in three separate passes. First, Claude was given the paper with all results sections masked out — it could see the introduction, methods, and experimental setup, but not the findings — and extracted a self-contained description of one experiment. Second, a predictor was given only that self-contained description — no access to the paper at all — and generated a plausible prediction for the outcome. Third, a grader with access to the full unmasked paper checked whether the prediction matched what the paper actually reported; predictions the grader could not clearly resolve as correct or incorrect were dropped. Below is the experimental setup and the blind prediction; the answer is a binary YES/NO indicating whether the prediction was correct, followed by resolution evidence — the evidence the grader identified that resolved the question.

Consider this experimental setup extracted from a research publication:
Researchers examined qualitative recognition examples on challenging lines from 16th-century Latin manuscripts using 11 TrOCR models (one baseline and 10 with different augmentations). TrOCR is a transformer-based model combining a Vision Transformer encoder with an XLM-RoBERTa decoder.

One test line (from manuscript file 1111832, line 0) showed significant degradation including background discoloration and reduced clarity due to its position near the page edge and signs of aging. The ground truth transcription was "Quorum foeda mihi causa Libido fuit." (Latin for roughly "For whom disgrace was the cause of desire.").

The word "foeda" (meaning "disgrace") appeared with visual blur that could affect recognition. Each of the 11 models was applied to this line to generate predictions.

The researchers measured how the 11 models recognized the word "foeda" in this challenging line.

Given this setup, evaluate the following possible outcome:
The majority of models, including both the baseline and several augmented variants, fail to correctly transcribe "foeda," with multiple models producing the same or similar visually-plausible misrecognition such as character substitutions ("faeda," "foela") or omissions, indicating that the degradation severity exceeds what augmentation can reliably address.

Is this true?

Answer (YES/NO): NO